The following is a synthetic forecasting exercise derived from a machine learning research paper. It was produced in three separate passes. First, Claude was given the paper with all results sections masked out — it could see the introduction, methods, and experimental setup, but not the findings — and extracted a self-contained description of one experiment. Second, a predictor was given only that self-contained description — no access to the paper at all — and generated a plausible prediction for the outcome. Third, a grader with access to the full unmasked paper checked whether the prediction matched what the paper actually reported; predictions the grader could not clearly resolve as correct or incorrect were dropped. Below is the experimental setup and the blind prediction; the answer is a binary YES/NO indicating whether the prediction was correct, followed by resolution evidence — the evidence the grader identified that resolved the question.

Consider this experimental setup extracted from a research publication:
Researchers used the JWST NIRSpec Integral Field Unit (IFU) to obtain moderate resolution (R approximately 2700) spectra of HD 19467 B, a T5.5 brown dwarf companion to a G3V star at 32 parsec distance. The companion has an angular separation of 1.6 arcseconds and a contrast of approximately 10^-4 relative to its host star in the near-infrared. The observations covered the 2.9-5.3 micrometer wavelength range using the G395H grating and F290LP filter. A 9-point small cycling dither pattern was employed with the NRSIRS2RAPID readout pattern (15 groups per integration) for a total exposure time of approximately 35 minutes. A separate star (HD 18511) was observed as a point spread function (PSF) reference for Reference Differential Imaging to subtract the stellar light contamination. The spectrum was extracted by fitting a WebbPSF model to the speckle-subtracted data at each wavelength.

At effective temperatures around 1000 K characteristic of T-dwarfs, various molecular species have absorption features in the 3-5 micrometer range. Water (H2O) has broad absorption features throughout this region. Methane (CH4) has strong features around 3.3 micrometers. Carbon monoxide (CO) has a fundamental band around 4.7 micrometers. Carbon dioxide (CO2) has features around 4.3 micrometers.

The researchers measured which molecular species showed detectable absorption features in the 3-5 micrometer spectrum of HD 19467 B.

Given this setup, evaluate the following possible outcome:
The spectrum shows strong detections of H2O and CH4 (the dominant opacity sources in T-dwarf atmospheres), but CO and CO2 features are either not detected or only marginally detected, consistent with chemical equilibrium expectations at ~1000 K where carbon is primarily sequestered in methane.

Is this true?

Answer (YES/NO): NO